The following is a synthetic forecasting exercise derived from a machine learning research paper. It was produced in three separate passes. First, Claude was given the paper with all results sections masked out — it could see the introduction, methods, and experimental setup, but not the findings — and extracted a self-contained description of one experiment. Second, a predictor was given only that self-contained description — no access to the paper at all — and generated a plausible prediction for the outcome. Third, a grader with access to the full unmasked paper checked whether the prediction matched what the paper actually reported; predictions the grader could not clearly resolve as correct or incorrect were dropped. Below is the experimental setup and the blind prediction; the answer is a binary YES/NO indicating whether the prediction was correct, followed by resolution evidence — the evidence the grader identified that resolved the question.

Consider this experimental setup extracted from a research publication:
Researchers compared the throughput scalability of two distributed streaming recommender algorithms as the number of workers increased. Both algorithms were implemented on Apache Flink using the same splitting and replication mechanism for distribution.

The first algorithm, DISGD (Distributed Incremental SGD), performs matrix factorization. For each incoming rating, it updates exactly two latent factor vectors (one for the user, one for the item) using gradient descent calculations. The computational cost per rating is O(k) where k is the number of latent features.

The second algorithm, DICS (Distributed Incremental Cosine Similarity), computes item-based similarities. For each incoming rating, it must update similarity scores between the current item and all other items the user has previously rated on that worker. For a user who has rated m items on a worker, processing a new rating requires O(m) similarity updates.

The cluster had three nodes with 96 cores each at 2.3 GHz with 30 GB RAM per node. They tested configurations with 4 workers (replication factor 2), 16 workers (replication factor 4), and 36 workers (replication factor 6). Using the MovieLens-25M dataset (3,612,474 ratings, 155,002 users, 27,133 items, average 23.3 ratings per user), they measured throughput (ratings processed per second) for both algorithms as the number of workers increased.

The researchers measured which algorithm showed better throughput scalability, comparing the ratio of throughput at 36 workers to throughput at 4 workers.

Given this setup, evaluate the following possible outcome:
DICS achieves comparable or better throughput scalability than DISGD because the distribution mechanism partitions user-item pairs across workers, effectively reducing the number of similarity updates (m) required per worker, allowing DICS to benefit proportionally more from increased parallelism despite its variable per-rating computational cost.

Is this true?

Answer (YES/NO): NO